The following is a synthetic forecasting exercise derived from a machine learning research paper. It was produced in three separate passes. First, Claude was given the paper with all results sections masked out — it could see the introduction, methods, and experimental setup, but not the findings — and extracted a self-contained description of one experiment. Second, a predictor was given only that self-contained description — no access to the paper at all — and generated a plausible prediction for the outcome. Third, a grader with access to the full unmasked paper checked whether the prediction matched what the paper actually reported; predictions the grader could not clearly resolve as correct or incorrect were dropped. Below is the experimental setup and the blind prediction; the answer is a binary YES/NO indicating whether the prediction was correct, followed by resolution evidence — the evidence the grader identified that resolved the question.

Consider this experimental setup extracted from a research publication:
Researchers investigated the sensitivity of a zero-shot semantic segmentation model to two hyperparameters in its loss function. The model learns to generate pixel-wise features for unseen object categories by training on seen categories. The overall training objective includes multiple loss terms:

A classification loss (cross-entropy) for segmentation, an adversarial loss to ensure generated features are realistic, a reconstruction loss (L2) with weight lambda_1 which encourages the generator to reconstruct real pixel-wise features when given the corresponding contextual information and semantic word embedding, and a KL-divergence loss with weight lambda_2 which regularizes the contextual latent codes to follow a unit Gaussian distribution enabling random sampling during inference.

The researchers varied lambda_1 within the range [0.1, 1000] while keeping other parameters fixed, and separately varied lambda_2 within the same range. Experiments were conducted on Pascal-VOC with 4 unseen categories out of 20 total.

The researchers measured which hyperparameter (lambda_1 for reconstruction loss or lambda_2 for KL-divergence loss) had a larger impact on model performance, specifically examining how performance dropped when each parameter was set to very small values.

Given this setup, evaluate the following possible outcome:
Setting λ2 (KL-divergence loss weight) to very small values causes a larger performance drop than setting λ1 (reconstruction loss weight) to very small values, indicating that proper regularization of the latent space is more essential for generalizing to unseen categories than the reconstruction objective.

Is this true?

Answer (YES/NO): NO